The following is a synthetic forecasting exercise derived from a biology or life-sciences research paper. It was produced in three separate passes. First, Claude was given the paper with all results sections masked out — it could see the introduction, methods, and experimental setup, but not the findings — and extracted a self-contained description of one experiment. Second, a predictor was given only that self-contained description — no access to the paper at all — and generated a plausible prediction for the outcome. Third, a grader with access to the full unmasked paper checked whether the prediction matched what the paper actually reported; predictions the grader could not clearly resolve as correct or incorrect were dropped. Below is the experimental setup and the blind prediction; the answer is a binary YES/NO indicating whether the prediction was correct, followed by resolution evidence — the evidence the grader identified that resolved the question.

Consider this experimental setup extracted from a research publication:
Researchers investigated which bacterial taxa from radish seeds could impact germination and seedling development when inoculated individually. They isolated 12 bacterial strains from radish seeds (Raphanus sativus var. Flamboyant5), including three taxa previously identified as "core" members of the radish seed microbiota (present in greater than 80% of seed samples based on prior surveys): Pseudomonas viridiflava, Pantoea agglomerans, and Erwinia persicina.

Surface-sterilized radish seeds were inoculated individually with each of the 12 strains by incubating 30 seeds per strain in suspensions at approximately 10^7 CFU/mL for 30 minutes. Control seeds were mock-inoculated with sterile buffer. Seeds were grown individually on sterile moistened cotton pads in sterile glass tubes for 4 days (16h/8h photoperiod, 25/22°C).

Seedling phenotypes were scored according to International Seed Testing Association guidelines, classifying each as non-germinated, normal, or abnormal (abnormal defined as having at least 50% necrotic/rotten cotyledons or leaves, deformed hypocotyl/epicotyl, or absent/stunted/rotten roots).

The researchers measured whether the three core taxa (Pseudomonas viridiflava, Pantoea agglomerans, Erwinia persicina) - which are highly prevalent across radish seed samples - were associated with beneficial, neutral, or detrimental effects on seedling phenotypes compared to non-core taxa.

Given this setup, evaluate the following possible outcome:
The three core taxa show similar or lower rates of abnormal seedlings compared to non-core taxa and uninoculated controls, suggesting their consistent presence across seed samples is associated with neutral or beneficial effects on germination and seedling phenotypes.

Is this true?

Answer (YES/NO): NO